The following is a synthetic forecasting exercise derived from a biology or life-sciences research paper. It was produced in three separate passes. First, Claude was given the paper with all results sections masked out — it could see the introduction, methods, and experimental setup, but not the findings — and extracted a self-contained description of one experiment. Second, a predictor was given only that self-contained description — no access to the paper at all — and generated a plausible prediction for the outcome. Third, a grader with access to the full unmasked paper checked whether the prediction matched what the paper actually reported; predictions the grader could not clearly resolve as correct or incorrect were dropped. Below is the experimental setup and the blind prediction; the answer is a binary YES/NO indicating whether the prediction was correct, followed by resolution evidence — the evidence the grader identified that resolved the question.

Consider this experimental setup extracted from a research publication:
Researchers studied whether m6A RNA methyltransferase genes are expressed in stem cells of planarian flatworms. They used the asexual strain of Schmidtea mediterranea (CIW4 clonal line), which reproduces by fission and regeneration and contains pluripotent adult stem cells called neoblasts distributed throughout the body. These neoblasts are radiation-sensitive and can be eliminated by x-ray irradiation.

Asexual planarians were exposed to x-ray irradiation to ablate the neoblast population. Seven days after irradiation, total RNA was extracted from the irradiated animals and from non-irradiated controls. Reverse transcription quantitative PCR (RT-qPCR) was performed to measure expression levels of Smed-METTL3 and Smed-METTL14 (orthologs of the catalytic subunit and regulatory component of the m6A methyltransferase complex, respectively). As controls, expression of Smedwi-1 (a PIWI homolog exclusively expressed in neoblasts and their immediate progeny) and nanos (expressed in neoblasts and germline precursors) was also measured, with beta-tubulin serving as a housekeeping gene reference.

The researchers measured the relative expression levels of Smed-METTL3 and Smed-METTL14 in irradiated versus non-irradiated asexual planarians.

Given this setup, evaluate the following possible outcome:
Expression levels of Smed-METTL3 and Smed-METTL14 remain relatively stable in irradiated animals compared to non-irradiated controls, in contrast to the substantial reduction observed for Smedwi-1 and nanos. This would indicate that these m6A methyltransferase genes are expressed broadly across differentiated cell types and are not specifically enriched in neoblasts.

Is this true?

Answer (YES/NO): YES